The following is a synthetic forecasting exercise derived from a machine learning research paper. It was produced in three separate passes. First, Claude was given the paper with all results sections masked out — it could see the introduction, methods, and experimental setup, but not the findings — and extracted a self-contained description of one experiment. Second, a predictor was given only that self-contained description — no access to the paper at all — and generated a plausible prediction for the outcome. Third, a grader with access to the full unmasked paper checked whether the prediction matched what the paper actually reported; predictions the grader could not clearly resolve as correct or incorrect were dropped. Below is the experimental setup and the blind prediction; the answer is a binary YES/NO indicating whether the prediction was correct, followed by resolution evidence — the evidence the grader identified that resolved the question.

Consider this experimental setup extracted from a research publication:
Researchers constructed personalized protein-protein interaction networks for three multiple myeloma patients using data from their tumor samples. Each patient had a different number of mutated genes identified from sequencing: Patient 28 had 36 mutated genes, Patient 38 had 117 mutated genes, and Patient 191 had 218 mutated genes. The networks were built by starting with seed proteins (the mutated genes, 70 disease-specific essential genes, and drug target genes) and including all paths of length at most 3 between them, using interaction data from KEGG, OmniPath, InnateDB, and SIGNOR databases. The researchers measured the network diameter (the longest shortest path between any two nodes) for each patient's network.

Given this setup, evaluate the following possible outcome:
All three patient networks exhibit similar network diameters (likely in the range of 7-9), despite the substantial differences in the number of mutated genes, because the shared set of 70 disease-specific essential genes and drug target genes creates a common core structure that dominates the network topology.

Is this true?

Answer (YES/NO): NO